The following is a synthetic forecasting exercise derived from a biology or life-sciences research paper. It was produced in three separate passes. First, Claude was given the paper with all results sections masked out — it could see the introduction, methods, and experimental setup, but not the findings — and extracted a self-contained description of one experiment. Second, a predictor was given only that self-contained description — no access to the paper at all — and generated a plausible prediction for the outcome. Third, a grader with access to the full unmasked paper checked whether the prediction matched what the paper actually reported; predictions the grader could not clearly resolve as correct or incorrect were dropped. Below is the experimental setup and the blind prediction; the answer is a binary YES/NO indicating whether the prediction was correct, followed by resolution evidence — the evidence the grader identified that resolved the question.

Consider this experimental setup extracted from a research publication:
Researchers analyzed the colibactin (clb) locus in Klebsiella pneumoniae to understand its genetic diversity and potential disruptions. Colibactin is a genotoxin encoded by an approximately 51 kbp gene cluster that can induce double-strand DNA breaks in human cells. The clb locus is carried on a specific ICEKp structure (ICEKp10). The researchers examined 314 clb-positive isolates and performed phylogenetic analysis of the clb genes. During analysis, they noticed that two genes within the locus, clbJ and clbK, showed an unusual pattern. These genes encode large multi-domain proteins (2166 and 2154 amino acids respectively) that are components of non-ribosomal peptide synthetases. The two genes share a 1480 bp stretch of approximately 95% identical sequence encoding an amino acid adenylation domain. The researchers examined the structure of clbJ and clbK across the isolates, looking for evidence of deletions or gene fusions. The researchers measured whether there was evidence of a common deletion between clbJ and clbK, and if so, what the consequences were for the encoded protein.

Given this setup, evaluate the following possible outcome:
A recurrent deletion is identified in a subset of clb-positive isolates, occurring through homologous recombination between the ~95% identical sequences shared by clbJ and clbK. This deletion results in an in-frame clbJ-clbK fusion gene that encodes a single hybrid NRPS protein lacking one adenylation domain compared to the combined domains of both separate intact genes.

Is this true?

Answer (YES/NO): YES